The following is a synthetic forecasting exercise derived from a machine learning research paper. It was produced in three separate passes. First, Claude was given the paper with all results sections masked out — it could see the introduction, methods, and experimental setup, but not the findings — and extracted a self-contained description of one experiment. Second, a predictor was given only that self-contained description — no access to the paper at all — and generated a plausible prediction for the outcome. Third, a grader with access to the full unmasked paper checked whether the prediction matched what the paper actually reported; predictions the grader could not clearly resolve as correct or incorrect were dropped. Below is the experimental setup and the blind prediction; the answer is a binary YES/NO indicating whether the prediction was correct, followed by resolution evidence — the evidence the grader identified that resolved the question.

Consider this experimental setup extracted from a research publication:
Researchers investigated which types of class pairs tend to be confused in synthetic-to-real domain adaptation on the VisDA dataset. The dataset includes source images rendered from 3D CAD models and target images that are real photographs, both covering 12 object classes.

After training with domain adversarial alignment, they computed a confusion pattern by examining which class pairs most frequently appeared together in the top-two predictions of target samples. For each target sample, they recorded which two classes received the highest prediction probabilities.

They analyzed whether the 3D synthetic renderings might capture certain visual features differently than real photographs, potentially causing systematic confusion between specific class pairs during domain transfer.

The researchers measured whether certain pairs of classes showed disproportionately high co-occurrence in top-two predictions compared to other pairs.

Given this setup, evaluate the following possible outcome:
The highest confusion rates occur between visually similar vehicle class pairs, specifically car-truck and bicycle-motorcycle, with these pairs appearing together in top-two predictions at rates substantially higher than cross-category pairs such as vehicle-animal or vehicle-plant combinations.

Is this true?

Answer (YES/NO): NO